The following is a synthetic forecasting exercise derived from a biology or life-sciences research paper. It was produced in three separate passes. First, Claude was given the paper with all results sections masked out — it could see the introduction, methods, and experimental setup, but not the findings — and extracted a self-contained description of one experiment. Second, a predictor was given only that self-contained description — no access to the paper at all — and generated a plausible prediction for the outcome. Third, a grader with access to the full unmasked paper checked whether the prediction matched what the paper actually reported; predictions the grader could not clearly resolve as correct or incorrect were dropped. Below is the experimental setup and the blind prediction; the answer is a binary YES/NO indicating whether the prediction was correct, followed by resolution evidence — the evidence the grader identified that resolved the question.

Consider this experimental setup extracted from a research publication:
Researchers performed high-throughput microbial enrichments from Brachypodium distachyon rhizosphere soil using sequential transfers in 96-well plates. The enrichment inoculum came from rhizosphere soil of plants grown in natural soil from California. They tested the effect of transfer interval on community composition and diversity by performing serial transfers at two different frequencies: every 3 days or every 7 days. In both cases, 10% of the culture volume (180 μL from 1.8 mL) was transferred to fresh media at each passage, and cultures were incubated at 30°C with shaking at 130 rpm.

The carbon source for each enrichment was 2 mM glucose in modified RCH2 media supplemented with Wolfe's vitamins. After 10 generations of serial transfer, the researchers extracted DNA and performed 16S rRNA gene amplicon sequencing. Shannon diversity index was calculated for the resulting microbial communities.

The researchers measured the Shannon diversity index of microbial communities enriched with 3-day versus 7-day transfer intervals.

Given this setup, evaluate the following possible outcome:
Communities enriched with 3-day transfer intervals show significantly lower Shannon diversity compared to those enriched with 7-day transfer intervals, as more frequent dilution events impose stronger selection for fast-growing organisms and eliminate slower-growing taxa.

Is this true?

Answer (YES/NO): NO